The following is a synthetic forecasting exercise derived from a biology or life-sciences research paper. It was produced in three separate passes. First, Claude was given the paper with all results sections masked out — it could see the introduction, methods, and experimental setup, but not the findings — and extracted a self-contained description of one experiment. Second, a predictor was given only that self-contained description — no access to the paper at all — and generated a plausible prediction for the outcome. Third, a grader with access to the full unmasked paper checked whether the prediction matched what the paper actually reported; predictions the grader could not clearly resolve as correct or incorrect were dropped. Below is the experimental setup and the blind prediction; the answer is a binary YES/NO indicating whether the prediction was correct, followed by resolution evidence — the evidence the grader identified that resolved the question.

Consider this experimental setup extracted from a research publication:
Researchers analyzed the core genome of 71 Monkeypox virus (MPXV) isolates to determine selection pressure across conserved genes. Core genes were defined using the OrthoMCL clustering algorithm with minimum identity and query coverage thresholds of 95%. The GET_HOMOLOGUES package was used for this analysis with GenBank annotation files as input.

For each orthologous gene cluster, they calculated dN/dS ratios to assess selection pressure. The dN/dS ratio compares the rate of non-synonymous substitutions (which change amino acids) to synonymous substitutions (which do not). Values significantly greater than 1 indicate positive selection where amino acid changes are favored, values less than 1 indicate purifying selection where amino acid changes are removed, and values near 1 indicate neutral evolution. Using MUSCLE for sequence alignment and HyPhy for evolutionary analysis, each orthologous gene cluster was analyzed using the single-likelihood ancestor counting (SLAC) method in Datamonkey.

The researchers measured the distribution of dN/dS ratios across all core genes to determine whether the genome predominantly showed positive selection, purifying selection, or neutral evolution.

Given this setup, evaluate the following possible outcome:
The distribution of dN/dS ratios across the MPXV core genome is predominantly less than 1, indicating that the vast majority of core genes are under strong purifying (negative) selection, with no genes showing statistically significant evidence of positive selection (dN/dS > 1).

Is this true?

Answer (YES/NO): NO